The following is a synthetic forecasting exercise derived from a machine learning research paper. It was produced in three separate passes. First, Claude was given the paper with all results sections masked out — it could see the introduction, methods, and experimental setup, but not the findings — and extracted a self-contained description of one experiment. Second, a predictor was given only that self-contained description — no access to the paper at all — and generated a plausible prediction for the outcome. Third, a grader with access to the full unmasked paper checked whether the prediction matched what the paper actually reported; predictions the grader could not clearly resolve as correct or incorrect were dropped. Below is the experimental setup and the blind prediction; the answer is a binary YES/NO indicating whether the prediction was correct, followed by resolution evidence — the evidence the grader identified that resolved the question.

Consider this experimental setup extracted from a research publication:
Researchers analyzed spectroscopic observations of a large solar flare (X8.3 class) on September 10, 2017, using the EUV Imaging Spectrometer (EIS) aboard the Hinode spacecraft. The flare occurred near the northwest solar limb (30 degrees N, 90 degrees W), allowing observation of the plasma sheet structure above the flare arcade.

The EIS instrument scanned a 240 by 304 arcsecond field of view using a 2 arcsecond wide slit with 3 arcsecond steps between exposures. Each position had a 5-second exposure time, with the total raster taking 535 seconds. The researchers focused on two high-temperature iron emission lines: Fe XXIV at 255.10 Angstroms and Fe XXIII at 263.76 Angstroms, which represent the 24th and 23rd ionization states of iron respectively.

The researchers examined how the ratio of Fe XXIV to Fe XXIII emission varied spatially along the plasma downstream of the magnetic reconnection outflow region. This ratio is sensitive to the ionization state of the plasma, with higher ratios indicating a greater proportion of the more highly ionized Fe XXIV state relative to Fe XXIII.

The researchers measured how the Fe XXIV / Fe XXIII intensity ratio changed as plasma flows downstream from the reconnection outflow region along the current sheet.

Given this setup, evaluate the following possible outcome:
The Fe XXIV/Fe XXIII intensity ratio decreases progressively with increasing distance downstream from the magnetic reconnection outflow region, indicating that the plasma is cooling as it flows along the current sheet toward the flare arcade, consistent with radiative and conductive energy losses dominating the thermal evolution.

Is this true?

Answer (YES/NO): NO